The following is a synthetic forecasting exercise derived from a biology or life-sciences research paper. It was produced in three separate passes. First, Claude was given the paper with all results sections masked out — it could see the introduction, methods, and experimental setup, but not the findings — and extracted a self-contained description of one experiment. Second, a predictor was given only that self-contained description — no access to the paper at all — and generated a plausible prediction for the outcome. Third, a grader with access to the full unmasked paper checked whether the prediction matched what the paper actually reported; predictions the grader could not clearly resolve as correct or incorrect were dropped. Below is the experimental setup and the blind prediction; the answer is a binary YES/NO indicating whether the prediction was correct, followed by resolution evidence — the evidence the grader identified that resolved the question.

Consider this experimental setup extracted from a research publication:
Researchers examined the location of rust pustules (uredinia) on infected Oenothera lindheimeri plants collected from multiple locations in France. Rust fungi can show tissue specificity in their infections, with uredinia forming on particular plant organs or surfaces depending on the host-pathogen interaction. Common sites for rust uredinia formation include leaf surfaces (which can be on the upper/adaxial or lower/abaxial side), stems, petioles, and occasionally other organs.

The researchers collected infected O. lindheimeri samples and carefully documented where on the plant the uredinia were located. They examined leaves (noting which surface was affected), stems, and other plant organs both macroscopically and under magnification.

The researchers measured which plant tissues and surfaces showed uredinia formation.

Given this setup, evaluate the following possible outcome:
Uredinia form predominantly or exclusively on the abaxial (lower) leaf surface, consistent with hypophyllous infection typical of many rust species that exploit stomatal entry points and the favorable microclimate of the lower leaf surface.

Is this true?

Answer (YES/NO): NO